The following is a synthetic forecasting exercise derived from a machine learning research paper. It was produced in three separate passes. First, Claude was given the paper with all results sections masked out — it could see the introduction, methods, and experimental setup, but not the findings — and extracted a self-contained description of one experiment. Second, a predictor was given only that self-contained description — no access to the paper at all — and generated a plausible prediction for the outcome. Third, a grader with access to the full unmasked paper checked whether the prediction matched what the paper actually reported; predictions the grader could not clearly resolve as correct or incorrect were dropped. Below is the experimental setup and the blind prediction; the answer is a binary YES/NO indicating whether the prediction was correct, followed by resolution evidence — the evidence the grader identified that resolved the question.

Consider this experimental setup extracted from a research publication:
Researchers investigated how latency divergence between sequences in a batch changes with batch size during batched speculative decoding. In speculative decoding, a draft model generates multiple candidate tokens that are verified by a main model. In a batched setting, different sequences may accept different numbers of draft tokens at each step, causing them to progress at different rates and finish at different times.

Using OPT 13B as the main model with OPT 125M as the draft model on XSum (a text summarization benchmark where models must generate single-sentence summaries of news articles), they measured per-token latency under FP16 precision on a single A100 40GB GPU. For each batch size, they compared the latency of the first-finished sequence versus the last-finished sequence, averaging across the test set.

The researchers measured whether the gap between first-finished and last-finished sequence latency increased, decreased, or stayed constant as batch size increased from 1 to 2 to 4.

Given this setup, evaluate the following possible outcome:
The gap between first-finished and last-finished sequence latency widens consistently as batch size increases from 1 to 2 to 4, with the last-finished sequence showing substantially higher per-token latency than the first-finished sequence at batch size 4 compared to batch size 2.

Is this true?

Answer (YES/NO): YES